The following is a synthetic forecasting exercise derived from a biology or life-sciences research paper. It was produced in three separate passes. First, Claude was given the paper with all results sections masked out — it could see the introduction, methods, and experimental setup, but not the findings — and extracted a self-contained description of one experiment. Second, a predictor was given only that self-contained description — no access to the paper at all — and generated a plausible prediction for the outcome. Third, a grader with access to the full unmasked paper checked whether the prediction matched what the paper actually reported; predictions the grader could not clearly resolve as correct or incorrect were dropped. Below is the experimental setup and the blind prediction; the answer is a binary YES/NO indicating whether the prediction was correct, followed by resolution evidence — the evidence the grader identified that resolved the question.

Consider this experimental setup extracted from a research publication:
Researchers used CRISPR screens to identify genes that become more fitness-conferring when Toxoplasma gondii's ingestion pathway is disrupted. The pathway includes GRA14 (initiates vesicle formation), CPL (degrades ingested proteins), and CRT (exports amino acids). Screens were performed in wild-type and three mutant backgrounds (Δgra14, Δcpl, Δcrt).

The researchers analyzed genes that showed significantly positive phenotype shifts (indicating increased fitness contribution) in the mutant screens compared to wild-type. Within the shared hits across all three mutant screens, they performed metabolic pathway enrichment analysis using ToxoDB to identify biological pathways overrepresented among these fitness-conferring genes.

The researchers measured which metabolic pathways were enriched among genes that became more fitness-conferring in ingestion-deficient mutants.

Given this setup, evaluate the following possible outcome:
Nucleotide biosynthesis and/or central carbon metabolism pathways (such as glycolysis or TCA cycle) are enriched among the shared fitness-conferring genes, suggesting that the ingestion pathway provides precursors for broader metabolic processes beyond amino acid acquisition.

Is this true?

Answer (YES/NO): YES